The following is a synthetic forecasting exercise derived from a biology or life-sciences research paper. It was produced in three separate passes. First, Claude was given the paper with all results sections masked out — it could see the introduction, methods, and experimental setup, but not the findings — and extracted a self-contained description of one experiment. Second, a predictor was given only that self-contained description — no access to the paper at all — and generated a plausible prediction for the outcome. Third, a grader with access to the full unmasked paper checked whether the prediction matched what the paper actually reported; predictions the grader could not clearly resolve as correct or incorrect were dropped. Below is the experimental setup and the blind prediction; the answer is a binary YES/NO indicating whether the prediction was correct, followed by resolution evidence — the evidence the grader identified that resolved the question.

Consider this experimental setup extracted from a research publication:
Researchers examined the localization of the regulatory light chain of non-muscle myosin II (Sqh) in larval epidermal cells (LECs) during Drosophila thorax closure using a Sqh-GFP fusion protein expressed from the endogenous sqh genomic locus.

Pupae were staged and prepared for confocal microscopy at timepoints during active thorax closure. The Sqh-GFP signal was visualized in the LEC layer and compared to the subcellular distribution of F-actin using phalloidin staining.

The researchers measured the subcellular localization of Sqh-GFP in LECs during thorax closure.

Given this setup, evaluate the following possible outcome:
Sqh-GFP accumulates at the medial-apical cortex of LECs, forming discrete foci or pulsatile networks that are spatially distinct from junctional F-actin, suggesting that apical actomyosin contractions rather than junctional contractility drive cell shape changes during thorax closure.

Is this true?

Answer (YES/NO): NO